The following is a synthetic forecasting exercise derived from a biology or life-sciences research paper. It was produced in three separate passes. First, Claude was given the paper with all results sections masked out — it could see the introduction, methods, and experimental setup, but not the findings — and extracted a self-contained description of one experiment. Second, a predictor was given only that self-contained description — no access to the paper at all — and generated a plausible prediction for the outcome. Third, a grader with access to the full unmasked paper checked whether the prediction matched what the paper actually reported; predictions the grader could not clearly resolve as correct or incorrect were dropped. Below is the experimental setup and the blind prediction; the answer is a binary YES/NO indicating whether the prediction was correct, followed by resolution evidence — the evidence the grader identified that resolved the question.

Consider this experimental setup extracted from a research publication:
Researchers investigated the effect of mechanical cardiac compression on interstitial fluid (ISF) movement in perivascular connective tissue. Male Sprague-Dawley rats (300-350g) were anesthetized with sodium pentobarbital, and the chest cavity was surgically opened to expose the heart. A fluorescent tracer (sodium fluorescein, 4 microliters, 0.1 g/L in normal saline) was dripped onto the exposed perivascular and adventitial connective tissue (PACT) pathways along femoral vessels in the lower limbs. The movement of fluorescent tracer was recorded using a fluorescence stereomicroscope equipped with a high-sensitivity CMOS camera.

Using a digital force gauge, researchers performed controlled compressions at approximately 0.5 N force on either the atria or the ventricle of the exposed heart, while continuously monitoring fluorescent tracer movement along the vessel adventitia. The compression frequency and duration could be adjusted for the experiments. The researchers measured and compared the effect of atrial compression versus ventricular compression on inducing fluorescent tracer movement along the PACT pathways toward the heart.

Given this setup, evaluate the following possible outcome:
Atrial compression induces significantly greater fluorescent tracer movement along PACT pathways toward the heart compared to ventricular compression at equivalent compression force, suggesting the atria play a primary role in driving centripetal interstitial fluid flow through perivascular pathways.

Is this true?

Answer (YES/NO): NO